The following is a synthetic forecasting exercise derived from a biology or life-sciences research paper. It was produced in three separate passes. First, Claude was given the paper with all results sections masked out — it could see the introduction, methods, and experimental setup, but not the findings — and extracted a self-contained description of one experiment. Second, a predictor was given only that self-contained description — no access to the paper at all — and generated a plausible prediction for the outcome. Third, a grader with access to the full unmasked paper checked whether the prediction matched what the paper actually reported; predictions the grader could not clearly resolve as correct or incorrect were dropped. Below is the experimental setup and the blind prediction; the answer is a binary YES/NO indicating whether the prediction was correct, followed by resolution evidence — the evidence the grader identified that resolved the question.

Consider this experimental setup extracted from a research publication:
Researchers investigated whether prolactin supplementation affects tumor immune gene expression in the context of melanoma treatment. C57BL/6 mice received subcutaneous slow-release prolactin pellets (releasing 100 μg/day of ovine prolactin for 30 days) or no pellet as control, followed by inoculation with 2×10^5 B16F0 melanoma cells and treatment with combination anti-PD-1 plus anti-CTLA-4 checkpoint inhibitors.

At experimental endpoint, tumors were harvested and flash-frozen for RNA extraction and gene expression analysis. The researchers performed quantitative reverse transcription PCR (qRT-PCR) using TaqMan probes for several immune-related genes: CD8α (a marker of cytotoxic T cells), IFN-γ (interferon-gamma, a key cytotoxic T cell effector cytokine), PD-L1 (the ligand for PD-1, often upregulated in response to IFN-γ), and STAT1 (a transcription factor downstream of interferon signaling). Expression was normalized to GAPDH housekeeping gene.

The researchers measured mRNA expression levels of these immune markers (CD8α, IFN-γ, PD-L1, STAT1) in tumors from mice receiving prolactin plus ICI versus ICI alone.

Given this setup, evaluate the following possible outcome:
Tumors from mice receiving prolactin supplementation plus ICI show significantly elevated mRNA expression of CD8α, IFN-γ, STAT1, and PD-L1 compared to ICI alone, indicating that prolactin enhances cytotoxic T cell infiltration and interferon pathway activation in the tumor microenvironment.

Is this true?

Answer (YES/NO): NO